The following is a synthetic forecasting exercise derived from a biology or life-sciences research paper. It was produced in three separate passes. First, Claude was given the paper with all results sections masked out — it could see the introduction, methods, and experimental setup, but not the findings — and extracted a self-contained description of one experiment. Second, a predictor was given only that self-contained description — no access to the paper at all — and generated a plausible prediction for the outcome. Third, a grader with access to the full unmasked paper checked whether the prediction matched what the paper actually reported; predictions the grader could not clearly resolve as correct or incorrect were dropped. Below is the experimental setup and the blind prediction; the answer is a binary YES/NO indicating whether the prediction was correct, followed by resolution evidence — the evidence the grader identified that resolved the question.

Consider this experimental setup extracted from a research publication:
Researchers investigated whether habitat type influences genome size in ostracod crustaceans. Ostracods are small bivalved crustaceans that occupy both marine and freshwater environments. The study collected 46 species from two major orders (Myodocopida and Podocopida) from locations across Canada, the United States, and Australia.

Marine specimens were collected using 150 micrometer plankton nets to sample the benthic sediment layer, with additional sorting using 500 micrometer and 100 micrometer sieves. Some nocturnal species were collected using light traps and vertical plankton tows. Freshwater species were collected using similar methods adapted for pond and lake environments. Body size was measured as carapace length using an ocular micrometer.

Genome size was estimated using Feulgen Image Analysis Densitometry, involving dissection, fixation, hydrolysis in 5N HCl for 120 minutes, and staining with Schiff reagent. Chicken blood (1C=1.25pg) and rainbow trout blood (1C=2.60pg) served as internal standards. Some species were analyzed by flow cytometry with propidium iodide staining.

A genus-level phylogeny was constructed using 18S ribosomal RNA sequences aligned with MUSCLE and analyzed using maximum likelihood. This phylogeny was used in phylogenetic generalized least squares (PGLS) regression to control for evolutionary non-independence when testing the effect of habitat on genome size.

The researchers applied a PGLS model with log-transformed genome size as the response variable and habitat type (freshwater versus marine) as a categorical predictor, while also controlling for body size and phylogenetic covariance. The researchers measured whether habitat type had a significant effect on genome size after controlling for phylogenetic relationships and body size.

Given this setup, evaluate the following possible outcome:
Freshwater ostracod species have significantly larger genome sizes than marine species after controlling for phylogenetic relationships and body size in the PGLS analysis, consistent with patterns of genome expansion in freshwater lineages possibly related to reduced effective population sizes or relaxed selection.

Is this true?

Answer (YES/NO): NO